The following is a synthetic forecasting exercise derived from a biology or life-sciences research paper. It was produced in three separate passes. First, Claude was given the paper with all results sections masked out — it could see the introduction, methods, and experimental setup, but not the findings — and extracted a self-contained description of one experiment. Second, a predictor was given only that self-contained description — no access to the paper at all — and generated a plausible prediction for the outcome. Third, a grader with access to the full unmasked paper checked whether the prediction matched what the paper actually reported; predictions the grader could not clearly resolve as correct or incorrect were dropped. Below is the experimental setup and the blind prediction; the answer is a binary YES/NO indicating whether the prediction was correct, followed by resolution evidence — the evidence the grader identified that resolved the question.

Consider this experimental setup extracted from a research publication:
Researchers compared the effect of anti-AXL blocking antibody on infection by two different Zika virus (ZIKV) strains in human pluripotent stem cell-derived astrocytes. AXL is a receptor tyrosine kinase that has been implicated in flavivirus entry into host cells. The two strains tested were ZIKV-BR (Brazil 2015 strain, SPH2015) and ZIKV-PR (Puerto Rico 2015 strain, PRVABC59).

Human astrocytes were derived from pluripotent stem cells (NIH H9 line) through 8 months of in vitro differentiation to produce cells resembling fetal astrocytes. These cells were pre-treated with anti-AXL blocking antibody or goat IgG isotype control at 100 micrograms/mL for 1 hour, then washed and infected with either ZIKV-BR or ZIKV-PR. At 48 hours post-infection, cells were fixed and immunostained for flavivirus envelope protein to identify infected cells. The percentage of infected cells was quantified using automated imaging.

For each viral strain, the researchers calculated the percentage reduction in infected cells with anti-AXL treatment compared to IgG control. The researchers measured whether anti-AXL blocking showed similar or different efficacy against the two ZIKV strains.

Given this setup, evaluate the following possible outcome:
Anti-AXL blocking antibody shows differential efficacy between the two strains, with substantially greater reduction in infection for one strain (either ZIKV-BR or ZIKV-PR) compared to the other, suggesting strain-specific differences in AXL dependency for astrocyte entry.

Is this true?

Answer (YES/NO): YES